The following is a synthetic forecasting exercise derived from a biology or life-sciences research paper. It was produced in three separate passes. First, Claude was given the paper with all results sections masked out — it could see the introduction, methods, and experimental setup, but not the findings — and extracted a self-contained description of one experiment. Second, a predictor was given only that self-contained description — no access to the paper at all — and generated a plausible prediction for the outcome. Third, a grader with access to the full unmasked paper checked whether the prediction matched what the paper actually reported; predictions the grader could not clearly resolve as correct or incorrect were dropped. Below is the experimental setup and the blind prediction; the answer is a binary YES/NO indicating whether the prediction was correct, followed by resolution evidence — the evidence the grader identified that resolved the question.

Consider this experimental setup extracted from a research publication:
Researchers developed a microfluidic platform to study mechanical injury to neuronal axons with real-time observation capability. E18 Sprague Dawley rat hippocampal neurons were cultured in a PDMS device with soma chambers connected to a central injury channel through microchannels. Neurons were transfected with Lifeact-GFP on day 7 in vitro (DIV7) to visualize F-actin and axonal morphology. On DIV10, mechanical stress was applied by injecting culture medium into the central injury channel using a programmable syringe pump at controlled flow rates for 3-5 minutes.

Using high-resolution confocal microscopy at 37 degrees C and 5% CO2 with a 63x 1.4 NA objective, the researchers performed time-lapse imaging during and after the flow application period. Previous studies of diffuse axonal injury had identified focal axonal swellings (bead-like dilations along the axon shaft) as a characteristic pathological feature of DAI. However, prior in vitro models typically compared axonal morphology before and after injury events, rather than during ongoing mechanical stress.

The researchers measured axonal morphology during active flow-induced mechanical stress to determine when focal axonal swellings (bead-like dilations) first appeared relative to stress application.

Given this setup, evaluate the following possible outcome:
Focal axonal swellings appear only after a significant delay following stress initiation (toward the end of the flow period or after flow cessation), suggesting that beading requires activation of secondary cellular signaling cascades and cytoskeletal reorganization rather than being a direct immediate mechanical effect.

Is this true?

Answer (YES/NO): NO